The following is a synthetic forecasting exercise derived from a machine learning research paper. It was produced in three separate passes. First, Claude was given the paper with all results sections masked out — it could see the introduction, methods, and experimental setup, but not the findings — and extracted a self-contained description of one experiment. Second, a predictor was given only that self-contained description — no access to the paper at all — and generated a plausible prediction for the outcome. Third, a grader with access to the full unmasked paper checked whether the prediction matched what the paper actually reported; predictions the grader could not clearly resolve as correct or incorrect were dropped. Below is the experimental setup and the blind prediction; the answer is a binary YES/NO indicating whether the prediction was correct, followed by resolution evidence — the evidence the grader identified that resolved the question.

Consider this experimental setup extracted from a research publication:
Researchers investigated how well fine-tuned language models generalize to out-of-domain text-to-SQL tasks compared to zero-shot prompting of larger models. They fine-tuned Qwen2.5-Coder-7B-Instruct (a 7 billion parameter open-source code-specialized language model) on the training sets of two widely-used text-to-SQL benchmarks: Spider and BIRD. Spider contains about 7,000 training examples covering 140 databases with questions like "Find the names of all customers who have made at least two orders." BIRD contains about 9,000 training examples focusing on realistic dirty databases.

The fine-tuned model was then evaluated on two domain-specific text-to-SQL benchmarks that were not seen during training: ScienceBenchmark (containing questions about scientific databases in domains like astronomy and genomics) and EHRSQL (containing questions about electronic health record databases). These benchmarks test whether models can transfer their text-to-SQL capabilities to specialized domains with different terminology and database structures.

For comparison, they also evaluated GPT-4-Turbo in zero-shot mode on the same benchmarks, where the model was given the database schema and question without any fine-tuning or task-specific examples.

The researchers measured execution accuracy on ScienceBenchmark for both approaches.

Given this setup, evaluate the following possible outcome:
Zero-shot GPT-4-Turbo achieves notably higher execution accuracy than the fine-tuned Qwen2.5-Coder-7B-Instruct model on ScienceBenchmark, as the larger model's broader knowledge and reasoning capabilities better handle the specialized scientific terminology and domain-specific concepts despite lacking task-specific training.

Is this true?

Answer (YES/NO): YES